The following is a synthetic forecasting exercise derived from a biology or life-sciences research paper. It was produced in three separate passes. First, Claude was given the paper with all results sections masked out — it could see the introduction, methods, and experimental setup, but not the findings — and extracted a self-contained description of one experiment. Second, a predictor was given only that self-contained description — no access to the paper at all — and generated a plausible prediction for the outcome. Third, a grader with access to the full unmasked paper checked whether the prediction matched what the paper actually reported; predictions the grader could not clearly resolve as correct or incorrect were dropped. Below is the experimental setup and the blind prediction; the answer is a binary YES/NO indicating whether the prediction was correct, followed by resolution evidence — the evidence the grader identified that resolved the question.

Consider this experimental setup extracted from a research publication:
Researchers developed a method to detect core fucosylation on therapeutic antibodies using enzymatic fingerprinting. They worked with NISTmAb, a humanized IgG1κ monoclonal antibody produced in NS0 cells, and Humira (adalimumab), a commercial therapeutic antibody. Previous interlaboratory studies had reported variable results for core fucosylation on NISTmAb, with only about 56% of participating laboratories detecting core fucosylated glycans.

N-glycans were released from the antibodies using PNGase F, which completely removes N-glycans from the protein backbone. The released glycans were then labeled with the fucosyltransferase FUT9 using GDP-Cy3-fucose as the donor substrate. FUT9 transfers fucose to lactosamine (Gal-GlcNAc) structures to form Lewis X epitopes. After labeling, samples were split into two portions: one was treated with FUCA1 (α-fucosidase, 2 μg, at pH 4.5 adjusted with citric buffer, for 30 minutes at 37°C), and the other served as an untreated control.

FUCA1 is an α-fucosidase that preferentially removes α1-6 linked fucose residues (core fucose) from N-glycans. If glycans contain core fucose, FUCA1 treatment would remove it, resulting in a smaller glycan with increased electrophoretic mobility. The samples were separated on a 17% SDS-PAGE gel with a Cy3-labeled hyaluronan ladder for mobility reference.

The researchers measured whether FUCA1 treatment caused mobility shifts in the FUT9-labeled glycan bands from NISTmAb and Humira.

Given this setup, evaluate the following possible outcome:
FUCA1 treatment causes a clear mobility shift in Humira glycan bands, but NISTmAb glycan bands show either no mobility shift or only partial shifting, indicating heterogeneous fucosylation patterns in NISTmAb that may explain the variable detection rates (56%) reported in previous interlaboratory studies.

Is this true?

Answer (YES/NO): NO